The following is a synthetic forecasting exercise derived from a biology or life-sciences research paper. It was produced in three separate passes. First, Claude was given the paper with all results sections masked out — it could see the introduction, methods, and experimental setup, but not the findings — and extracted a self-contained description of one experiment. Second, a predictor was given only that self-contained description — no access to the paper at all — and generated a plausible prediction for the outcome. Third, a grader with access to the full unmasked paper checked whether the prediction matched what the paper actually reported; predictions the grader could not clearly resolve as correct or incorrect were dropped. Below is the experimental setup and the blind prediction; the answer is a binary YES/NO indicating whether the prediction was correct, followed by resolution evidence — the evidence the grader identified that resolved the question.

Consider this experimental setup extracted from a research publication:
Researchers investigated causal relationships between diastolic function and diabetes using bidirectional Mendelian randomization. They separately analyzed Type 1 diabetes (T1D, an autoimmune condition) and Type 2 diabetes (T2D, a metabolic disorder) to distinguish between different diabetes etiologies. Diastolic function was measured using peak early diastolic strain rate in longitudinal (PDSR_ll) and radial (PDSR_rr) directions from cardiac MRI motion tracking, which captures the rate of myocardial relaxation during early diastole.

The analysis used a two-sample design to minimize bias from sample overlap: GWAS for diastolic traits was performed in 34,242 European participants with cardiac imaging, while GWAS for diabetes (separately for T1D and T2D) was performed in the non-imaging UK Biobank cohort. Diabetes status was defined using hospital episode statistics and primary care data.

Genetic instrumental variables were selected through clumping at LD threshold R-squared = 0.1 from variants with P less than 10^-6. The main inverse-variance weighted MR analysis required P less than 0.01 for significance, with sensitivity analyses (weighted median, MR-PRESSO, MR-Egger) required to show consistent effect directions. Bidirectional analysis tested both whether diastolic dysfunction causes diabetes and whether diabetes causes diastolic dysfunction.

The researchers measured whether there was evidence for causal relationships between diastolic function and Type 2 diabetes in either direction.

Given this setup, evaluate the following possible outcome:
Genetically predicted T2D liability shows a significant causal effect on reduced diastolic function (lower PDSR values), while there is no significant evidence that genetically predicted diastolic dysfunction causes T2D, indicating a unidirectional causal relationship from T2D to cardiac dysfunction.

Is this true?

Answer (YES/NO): NO